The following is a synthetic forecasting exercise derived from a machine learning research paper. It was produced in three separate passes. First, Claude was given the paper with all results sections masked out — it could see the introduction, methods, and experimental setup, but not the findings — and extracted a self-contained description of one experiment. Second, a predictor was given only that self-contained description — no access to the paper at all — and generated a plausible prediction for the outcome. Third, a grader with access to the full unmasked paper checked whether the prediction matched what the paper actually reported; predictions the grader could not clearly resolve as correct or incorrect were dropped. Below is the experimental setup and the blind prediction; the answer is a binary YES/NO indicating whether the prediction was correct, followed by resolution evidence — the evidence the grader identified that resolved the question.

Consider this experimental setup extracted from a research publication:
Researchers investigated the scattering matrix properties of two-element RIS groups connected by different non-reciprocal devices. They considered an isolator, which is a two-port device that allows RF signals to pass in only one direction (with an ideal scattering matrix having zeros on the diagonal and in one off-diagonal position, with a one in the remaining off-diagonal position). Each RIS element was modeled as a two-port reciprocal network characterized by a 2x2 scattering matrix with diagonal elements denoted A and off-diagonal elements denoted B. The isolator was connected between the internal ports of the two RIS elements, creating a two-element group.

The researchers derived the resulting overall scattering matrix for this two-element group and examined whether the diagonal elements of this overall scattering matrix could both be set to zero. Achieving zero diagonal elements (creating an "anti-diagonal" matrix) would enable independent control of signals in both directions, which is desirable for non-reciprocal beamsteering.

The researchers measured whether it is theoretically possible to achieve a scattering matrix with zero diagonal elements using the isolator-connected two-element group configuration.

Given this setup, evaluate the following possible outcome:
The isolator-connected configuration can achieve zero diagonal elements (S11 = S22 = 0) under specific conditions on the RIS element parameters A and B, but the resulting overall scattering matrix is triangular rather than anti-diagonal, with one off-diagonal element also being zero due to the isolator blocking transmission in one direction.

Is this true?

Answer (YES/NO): YES